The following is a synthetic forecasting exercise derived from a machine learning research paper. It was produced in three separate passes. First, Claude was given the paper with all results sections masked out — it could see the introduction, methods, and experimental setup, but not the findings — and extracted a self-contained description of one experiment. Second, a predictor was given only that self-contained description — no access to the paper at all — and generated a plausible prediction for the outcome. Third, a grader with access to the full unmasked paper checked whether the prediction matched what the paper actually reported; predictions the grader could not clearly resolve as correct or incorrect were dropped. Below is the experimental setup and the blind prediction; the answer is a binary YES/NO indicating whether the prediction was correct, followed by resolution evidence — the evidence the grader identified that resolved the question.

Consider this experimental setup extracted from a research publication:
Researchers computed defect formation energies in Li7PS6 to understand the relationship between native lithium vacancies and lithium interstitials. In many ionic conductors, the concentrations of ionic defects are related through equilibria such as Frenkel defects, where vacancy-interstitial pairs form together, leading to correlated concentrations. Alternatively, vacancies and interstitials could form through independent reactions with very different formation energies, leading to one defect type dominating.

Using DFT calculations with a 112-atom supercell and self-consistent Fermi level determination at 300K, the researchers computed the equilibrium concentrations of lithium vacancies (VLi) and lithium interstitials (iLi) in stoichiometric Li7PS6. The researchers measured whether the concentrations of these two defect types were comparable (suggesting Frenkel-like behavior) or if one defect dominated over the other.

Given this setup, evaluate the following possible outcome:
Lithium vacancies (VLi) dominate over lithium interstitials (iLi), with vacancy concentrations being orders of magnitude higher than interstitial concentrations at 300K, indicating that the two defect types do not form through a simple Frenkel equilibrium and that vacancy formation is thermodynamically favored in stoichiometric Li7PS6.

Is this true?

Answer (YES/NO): NO